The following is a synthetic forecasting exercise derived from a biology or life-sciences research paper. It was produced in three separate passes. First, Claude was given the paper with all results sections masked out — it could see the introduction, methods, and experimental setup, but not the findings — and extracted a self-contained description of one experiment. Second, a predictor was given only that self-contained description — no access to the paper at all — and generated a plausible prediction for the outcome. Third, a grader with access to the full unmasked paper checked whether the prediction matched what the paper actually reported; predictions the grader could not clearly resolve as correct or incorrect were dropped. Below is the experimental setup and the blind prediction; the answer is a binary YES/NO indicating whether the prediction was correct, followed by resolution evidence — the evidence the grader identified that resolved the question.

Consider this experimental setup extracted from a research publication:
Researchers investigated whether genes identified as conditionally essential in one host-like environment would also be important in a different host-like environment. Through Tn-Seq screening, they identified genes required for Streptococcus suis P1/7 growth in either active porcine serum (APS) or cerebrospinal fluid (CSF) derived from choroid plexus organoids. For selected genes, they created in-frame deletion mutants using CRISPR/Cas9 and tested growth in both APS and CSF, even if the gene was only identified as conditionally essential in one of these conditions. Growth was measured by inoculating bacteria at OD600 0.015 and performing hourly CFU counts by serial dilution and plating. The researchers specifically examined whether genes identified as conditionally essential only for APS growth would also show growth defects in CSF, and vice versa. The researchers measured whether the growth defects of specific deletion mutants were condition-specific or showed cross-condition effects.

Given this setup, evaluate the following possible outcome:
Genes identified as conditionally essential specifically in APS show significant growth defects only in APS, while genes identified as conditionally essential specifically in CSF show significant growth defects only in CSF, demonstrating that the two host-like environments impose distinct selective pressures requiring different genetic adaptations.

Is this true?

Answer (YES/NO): NO